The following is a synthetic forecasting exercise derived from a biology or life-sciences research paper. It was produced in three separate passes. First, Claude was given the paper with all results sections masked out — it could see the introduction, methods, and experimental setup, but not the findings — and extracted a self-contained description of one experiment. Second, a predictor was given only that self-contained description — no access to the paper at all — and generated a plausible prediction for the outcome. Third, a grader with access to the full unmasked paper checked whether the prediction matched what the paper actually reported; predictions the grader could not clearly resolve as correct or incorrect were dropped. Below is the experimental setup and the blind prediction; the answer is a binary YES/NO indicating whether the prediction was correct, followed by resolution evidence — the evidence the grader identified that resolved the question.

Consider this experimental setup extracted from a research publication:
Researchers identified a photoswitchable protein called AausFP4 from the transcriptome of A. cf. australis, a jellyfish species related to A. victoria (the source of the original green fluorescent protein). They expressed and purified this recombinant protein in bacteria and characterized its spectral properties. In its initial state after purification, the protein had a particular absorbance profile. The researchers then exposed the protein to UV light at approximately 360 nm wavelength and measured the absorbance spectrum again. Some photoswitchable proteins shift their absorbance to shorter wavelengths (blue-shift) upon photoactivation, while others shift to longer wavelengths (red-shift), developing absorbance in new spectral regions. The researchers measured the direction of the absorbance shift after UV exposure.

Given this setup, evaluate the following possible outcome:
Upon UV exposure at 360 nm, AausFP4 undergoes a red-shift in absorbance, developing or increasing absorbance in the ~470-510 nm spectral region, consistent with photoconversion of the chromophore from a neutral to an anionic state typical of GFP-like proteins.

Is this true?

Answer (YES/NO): YES